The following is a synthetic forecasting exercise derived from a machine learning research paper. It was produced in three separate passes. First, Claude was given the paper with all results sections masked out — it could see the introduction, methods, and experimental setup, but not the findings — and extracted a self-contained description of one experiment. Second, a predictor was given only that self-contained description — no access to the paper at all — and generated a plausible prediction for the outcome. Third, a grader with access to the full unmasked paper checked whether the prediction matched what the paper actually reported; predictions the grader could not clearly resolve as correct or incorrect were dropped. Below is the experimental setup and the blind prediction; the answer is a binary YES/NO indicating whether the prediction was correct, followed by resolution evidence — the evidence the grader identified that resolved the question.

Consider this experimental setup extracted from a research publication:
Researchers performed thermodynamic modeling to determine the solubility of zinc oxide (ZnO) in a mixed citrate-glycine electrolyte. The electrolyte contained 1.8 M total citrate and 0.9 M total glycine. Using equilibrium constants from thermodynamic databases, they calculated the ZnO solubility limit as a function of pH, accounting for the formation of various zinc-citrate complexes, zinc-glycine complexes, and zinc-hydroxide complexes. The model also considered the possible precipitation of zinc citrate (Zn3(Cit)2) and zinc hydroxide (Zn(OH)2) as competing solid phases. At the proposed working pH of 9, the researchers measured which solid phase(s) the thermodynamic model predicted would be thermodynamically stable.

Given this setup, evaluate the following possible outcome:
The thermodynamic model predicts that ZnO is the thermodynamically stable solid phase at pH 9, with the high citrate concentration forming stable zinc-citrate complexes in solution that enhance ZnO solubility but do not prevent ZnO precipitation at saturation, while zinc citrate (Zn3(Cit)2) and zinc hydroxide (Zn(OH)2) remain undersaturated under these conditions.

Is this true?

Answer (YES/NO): NO